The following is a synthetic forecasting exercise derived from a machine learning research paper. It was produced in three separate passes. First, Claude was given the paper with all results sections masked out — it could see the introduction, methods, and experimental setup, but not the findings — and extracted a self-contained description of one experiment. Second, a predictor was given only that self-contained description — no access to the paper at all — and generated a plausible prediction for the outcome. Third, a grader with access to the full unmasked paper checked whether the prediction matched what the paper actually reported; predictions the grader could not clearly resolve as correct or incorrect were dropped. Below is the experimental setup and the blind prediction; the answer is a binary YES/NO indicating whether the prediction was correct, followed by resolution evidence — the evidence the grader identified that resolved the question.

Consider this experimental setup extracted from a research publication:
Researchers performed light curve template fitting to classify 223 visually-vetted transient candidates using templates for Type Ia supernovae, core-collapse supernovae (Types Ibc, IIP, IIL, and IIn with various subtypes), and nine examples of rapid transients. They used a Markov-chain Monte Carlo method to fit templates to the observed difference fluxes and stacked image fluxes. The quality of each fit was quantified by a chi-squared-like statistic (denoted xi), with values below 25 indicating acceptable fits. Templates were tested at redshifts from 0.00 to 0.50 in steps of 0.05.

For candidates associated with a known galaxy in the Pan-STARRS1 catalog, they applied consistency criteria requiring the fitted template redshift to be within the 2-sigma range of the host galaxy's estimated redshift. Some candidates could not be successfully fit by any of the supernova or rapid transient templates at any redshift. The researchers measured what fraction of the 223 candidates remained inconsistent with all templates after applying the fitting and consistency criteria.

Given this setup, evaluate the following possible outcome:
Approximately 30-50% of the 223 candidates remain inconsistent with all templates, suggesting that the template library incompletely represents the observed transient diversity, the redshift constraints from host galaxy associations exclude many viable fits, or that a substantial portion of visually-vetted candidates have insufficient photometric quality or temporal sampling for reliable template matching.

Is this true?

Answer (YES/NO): NO